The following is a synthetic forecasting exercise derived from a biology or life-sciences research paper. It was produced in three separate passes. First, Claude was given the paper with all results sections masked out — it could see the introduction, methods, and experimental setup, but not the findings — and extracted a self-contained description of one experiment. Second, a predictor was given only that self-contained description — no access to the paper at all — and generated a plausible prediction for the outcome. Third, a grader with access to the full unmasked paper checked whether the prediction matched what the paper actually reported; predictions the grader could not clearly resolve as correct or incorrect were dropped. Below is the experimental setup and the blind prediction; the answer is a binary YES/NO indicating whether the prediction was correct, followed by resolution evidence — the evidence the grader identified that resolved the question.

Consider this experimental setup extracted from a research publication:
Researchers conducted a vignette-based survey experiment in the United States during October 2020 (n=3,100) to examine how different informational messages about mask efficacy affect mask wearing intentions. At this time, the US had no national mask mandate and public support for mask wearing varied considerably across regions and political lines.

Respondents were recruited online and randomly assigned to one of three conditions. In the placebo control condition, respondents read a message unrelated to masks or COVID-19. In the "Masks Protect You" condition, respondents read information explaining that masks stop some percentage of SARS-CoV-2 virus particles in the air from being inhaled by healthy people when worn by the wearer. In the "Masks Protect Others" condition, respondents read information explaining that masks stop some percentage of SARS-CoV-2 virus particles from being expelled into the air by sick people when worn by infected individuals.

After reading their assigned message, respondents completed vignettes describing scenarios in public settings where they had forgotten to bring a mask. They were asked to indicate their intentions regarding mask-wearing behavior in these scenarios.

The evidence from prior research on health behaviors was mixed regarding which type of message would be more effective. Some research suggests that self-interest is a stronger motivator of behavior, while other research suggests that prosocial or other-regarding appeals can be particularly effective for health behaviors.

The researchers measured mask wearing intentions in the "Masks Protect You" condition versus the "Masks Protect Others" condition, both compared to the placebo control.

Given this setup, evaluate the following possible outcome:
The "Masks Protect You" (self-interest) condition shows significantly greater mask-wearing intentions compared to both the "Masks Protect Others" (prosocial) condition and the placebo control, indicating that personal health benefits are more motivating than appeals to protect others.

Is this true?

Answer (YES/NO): NO